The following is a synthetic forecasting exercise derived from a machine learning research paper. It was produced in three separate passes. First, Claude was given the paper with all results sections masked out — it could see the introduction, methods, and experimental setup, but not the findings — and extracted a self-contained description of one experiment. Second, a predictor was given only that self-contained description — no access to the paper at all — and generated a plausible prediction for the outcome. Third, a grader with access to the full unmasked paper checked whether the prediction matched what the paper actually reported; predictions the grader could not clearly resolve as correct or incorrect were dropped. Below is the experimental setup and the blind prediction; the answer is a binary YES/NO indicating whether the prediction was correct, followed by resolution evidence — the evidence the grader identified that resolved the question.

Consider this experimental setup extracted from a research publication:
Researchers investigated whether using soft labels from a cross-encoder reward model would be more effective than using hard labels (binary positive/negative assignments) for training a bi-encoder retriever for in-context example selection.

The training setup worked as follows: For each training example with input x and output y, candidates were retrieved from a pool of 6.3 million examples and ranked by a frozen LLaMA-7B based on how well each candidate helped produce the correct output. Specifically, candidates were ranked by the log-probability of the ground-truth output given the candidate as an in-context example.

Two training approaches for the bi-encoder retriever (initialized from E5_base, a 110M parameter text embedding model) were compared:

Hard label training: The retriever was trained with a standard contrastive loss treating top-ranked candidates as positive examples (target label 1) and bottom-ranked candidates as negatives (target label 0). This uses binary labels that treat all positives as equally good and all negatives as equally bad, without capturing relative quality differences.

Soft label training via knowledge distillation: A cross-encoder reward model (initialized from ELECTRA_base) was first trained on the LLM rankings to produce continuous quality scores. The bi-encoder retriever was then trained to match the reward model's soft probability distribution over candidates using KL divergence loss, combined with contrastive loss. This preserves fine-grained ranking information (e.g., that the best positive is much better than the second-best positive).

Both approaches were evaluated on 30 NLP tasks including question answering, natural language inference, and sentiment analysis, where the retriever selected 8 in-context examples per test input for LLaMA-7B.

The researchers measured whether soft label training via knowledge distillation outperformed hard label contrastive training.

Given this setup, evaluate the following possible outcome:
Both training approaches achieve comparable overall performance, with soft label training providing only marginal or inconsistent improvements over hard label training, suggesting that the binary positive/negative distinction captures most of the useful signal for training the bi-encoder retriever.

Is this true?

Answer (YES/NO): NO